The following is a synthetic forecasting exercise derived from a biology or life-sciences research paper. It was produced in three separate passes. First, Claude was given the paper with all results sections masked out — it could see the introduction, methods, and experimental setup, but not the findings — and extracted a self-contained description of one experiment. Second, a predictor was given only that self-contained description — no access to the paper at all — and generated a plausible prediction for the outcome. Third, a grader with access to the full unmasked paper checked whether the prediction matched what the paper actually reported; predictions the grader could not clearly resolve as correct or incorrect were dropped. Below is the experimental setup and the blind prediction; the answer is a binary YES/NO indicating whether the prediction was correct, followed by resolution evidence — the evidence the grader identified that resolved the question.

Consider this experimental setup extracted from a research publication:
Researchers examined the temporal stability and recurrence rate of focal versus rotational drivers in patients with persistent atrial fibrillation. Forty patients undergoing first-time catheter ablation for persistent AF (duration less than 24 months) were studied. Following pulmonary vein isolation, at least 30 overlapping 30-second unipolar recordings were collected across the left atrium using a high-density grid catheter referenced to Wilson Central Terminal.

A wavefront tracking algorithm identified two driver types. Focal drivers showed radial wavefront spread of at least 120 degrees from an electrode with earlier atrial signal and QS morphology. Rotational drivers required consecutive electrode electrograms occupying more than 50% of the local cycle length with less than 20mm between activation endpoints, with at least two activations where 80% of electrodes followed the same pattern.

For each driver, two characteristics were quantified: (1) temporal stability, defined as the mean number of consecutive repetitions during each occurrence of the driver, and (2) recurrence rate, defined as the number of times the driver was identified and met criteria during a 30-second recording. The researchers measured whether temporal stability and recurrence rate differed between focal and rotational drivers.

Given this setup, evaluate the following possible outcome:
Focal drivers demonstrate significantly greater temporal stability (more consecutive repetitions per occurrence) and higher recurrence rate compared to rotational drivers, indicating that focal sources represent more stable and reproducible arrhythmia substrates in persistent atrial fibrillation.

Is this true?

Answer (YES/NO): YES